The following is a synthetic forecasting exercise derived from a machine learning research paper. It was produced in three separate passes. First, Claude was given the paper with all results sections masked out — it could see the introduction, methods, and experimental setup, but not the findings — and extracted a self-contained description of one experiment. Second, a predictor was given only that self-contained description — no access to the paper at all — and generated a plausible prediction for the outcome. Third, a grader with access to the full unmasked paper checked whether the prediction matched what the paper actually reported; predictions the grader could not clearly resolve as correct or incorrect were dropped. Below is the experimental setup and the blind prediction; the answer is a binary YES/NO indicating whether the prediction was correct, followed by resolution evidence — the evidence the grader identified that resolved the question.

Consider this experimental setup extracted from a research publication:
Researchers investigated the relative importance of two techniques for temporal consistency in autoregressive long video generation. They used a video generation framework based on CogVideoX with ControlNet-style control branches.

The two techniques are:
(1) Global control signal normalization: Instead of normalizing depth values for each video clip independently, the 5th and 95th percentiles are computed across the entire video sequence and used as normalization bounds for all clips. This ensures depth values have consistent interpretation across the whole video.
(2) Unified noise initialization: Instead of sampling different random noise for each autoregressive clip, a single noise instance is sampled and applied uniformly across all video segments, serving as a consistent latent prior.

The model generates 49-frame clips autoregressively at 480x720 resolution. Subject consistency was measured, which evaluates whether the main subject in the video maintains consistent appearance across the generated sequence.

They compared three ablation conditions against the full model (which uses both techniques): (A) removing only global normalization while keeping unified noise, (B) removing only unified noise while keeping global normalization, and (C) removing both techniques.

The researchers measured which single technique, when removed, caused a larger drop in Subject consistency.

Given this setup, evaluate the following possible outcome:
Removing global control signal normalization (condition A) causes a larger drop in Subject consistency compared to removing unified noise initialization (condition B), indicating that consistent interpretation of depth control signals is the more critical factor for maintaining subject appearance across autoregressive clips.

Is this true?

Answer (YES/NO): YES